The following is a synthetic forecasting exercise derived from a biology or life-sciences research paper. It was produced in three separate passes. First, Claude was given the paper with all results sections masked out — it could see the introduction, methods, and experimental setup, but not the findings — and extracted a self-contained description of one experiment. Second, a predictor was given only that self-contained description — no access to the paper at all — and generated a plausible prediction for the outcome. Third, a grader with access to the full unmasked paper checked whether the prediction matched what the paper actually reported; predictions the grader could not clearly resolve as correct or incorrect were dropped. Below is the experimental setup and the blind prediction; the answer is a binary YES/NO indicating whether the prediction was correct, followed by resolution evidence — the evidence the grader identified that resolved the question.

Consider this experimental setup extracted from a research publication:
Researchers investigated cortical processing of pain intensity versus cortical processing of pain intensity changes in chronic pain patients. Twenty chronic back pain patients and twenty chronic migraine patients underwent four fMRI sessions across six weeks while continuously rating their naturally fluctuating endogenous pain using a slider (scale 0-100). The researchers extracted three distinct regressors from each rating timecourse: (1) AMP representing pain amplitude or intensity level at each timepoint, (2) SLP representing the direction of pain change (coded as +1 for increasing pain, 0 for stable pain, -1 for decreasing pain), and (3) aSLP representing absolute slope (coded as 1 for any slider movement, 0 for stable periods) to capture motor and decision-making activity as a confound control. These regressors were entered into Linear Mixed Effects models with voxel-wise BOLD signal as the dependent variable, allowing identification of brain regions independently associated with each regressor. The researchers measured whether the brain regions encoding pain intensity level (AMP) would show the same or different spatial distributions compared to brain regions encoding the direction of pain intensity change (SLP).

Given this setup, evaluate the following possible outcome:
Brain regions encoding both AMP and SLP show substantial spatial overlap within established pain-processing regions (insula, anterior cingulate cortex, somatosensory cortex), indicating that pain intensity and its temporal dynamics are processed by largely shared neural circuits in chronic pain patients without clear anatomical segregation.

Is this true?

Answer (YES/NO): NO